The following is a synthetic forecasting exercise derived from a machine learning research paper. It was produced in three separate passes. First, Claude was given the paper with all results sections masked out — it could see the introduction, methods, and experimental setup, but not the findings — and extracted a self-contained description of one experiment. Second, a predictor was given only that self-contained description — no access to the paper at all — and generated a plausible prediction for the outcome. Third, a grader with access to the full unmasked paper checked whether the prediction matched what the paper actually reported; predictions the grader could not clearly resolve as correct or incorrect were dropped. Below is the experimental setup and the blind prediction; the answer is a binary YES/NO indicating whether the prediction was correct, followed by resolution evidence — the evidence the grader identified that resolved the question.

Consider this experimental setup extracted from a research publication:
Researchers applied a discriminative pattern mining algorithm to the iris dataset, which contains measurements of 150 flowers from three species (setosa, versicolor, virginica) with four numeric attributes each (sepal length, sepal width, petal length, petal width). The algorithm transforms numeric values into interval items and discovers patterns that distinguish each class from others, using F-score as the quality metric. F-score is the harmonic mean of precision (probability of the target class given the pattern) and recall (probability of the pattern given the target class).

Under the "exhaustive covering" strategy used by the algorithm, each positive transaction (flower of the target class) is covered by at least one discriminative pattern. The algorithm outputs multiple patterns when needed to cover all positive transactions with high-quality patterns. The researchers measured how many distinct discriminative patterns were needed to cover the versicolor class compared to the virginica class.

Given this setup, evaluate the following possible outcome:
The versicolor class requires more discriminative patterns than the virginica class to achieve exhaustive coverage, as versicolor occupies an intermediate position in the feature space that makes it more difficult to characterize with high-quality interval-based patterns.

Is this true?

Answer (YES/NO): YES